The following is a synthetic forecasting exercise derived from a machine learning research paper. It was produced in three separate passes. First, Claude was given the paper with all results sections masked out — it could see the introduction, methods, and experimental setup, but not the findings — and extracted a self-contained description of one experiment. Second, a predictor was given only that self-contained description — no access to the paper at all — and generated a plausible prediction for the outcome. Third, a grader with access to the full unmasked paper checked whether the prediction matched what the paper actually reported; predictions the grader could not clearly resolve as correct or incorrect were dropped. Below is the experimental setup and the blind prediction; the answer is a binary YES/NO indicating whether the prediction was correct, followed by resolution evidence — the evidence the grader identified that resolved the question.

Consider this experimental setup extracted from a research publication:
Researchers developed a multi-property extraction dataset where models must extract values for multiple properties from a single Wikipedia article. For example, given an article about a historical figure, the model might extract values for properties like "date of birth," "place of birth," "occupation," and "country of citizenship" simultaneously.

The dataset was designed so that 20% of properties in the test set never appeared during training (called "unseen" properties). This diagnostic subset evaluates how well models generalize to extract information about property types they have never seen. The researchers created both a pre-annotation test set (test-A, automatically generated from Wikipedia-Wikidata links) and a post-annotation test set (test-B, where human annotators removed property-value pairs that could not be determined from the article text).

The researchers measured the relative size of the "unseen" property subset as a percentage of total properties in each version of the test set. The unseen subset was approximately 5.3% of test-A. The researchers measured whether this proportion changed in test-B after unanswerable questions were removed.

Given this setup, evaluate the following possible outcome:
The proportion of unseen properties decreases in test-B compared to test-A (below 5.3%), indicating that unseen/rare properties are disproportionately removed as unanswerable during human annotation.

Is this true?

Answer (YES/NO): YES